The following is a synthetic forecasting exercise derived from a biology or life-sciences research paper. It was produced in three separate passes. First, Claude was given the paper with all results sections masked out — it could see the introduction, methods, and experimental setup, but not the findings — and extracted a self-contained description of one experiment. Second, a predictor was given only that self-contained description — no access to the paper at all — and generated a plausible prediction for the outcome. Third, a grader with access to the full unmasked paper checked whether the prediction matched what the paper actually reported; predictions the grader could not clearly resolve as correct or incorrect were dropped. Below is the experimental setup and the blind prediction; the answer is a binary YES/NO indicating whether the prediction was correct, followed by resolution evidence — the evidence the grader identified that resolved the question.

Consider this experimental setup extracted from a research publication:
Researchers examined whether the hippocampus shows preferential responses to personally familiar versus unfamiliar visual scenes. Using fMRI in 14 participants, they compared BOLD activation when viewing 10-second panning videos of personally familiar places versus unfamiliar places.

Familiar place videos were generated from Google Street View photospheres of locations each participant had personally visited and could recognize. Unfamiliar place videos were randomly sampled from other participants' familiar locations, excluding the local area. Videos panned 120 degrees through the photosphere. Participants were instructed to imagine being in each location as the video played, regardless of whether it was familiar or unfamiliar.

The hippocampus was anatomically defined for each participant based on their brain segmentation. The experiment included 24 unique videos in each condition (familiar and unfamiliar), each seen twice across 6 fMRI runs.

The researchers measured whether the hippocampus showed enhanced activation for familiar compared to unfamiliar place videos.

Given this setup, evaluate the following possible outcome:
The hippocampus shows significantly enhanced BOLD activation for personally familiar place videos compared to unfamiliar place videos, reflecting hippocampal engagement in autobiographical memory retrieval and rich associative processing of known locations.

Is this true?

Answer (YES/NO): YES